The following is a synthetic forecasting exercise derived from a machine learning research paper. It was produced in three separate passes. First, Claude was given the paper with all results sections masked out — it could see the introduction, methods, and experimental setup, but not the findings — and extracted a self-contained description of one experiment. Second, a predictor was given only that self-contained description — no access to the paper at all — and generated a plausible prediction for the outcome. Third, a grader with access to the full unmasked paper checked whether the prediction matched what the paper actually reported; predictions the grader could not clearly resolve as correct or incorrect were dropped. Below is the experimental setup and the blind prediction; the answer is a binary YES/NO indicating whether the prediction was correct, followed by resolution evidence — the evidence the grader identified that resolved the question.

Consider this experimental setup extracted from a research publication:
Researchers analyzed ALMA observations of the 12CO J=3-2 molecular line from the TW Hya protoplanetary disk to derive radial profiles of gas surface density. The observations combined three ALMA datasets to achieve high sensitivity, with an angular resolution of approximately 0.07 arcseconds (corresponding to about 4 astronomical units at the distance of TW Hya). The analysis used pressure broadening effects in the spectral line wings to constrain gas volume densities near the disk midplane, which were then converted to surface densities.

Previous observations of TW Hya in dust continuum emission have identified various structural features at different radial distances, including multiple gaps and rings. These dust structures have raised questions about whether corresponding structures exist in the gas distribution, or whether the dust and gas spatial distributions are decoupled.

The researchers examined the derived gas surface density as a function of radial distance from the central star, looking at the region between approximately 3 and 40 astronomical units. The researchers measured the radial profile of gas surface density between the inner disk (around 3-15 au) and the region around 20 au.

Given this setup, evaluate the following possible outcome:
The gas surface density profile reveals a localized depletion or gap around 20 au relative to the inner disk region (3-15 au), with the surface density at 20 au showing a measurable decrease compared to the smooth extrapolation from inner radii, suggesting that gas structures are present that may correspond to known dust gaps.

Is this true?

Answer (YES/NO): YES